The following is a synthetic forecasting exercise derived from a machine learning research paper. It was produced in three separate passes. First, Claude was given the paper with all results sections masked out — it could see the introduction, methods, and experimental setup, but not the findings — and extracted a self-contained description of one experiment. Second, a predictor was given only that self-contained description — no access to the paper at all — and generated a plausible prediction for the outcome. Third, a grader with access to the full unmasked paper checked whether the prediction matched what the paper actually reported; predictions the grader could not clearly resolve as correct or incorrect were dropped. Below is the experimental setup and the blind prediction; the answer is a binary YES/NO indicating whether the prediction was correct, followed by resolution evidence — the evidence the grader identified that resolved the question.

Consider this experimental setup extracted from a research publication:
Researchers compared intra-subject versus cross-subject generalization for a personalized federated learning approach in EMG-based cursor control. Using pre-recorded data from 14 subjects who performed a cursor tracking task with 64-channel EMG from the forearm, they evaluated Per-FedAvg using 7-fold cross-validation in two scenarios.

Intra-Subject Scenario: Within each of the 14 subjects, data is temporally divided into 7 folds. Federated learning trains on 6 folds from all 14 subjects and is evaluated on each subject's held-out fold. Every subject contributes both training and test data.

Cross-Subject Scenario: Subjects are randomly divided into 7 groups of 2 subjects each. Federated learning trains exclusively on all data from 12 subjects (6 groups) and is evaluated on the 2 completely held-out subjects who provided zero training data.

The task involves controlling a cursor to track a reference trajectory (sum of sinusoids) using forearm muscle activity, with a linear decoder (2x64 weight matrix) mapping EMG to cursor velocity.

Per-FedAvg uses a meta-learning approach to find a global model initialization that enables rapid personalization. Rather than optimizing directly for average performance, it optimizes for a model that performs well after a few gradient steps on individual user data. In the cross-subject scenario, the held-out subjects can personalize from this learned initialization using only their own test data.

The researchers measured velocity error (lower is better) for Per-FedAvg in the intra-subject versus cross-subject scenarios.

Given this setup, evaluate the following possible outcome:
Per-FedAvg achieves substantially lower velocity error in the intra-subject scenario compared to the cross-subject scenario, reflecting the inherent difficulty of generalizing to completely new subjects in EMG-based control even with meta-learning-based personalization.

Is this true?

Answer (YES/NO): NO